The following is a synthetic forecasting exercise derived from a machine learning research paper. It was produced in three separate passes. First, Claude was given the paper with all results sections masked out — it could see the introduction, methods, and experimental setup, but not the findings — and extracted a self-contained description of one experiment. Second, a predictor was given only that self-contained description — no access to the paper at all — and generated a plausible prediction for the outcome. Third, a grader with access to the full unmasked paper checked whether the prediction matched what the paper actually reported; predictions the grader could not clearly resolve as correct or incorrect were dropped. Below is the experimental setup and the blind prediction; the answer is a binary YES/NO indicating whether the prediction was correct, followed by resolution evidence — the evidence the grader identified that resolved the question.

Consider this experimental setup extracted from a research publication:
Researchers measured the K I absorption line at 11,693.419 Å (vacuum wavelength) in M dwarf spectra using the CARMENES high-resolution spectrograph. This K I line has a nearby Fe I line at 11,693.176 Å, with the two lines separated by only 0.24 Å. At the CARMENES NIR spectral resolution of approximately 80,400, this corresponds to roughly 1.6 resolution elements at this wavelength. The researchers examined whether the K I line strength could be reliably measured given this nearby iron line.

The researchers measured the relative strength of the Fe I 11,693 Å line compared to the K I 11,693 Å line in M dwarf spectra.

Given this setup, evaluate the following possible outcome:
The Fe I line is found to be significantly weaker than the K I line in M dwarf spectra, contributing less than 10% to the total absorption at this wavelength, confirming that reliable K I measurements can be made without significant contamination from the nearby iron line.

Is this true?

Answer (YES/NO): NO